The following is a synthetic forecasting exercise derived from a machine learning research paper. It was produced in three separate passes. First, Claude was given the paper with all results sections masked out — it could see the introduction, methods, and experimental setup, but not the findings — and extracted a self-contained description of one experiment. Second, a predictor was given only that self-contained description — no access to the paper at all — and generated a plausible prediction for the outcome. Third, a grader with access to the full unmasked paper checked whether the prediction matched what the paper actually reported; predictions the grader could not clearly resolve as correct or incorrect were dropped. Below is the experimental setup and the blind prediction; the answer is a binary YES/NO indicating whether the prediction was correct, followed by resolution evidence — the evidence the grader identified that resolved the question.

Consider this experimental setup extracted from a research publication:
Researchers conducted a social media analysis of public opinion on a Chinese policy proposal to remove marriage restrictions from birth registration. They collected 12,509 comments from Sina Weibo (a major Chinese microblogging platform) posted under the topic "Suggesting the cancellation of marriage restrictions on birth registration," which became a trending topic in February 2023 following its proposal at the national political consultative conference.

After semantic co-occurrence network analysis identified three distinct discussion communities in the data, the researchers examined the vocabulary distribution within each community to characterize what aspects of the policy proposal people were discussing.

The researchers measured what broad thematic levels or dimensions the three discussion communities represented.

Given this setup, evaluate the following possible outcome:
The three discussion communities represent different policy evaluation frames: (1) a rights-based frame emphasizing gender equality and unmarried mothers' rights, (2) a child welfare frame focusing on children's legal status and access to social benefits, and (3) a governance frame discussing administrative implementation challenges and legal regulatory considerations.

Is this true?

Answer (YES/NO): NO